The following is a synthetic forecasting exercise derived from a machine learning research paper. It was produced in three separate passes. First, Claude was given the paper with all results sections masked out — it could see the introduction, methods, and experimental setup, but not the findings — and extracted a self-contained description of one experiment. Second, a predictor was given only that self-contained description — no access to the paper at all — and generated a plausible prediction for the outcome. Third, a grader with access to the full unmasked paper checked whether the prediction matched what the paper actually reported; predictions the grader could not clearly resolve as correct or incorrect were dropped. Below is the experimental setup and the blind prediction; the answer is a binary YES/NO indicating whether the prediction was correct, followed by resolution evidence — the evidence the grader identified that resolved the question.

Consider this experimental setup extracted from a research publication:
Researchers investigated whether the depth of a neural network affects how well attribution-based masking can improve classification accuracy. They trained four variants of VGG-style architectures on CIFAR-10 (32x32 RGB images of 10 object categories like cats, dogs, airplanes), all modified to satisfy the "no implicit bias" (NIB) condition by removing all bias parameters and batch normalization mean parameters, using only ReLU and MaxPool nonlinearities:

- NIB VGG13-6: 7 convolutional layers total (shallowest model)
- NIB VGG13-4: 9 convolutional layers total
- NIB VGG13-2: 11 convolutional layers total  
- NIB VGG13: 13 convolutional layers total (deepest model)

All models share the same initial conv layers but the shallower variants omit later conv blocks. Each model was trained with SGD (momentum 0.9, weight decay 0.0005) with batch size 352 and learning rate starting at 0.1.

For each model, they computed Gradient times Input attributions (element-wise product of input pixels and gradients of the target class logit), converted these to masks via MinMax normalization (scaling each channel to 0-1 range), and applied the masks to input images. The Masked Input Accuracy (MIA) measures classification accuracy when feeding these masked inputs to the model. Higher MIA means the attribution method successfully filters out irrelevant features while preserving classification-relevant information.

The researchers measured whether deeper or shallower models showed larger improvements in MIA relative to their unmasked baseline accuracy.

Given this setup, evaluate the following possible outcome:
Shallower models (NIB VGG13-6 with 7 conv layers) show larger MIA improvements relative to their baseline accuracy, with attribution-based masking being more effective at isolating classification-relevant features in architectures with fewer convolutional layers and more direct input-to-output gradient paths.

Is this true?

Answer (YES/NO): YES